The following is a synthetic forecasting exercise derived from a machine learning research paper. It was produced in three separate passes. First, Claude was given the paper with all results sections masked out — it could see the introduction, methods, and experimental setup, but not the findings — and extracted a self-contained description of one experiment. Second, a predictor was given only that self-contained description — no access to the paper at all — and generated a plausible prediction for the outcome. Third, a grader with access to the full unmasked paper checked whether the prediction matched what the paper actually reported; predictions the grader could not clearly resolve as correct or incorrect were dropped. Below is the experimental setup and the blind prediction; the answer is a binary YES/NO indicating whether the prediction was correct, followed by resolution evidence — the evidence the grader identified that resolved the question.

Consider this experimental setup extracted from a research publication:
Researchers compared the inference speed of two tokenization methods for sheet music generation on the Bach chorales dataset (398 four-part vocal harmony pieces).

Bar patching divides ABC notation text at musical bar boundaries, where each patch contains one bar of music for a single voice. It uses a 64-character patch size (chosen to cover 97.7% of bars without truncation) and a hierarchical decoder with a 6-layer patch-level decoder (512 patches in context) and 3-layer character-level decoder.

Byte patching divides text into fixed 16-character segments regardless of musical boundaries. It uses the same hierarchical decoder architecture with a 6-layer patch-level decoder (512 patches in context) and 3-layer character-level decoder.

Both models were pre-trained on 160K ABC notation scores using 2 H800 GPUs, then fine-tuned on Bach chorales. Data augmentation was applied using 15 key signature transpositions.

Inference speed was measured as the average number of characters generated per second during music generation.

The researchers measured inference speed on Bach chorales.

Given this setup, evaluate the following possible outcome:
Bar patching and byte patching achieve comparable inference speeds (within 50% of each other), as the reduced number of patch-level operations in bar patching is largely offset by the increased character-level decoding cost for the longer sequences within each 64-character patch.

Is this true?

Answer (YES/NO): NO